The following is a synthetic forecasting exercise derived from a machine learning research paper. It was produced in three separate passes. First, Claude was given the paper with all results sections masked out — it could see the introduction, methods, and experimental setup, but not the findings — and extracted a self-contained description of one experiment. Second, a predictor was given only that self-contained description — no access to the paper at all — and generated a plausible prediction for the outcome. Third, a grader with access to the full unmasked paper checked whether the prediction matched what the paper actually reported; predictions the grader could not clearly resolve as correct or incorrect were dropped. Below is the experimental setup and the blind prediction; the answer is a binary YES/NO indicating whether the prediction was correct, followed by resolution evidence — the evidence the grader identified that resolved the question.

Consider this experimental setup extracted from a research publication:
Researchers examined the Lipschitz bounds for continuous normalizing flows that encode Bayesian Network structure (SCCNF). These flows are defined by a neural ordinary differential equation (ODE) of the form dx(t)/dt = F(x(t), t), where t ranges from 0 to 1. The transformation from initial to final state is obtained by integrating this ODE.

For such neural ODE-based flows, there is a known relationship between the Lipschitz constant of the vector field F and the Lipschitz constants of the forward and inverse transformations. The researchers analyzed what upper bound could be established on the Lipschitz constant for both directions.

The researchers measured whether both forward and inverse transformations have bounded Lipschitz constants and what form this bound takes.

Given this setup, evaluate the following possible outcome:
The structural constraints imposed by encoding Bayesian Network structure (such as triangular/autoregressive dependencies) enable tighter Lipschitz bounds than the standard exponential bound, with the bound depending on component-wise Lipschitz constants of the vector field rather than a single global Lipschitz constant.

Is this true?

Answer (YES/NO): NO